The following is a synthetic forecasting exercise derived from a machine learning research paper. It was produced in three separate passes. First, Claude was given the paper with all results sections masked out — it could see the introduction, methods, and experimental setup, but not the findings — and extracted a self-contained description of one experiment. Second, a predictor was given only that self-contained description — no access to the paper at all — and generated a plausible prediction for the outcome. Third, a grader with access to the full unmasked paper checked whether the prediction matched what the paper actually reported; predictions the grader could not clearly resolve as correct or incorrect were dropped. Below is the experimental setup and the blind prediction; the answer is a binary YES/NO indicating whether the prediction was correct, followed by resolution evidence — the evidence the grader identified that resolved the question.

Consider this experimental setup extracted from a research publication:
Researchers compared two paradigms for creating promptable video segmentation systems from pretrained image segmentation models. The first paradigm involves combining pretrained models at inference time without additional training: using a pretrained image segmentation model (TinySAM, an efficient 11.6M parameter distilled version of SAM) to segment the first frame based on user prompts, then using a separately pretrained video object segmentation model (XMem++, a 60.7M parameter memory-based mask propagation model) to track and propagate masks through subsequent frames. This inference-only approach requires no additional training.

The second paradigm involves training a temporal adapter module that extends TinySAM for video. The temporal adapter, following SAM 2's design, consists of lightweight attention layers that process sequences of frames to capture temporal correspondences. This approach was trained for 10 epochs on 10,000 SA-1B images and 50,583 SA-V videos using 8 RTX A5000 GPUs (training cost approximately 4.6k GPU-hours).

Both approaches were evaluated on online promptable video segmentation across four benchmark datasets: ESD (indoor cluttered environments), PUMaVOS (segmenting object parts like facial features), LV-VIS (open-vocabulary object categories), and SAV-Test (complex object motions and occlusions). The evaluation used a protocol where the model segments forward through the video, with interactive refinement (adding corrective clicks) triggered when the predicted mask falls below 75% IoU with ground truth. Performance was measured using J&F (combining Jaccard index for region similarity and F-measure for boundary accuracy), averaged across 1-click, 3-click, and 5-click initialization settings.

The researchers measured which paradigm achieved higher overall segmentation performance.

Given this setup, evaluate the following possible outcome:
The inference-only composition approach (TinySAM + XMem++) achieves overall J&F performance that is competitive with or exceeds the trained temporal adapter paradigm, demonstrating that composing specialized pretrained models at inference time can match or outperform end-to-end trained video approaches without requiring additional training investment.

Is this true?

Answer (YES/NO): YES